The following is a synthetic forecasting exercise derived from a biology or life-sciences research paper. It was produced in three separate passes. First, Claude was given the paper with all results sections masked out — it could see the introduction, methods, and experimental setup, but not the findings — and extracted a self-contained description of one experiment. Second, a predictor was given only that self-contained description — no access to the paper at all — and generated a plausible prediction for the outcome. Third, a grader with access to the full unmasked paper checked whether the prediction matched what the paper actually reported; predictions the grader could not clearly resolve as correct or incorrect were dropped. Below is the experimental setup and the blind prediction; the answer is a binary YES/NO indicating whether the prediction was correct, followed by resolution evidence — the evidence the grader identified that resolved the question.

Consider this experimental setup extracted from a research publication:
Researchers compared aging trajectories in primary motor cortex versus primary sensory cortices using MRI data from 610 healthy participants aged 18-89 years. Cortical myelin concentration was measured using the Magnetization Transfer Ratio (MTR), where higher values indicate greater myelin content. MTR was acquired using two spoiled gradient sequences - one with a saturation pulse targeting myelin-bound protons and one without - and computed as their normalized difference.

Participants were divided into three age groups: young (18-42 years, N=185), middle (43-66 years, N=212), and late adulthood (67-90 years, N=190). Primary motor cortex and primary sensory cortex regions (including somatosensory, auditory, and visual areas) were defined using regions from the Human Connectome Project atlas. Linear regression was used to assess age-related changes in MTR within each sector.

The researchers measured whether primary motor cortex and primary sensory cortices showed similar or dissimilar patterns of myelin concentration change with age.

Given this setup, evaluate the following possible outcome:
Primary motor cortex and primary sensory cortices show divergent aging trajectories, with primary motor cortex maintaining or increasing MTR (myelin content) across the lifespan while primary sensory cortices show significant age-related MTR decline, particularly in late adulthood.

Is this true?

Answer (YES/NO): NO